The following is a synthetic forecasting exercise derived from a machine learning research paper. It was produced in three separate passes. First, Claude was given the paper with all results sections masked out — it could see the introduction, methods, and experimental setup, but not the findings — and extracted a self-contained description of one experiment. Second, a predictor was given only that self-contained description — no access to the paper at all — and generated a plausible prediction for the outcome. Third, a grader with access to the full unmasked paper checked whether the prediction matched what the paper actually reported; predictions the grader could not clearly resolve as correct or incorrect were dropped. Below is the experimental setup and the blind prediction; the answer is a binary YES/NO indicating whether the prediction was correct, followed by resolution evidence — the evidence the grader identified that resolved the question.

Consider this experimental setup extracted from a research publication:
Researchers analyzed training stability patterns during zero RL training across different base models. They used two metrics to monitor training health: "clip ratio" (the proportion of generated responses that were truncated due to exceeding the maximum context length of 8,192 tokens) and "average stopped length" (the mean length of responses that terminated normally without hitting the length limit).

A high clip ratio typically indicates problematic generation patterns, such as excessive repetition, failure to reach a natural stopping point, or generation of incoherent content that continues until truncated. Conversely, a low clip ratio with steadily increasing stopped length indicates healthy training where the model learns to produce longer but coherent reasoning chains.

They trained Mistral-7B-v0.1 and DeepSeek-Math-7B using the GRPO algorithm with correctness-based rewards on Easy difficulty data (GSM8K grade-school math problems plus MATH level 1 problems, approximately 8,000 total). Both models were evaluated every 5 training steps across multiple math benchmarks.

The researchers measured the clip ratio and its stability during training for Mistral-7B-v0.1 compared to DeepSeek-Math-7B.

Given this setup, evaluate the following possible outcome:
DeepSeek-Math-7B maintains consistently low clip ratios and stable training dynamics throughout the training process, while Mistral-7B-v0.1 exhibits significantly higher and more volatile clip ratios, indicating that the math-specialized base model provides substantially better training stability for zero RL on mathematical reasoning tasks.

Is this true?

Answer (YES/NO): YES